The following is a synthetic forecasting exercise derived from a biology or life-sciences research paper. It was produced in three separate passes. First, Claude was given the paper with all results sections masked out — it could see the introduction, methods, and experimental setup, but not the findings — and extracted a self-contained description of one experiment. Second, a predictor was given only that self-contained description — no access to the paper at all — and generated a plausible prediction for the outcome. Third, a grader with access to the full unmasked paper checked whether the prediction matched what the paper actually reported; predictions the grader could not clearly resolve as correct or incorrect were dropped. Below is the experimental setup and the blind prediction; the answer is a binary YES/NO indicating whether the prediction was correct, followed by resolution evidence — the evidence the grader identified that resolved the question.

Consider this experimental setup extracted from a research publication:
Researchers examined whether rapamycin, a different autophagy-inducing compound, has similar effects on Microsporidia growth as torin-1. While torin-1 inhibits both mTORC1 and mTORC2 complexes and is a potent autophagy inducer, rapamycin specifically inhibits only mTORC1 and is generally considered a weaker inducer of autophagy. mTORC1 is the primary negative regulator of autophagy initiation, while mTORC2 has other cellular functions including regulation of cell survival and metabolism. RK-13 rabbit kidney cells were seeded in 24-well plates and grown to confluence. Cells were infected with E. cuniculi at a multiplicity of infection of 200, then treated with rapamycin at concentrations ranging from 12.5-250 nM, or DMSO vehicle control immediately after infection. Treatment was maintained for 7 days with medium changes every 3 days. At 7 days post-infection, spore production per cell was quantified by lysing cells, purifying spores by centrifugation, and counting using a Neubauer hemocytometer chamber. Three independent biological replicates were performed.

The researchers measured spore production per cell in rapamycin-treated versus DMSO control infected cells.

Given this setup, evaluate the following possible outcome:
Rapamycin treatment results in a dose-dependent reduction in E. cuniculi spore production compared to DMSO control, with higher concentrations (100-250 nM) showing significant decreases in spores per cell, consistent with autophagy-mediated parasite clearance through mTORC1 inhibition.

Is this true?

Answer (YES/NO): NO